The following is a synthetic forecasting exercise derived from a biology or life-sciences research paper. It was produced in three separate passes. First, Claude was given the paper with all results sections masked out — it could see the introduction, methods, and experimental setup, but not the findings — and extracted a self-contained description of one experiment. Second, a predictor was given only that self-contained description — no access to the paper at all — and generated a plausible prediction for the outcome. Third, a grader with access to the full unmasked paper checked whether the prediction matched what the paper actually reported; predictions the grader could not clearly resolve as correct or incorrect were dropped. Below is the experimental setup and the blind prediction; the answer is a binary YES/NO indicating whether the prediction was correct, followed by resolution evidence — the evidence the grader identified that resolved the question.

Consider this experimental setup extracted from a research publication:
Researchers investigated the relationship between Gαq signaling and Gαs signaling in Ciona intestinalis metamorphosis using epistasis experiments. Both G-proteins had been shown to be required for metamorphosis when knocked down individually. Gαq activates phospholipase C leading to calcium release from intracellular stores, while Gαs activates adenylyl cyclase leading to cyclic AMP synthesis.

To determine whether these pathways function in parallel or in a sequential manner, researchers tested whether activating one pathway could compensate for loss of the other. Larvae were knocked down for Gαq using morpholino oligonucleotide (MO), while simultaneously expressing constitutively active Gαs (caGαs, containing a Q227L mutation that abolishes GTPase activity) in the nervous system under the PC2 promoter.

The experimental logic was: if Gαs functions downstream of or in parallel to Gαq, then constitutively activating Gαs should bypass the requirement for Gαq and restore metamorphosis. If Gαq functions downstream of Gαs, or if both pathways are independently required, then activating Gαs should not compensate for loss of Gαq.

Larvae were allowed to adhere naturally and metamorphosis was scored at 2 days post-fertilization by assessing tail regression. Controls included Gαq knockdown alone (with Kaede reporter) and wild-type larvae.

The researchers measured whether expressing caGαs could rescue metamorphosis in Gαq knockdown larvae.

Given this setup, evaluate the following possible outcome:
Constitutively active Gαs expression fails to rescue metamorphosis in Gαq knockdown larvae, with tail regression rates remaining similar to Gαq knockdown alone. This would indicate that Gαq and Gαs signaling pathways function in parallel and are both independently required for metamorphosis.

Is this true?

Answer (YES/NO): NO